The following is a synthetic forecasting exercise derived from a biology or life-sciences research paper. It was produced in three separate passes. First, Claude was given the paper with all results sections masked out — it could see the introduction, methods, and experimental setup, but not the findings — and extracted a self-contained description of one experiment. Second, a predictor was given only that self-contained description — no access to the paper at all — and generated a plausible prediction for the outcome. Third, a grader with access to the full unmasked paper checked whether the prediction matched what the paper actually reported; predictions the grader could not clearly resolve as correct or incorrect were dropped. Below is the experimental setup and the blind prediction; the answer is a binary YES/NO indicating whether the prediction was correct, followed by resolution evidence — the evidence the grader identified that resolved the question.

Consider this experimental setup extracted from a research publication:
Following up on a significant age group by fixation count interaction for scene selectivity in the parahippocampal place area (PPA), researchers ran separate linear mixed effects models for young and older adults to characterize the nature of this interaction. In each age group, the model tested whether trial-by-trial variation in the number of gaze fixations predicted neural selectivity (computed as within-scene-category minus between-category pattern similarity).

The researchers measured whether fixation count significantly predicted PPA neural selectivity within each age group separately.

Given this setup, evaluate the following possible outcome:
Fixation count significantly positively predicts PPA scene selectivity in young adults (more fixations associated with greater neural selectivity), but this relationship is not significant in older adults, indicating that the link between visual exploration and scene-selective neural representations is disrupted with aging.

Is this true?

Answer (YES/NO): YES